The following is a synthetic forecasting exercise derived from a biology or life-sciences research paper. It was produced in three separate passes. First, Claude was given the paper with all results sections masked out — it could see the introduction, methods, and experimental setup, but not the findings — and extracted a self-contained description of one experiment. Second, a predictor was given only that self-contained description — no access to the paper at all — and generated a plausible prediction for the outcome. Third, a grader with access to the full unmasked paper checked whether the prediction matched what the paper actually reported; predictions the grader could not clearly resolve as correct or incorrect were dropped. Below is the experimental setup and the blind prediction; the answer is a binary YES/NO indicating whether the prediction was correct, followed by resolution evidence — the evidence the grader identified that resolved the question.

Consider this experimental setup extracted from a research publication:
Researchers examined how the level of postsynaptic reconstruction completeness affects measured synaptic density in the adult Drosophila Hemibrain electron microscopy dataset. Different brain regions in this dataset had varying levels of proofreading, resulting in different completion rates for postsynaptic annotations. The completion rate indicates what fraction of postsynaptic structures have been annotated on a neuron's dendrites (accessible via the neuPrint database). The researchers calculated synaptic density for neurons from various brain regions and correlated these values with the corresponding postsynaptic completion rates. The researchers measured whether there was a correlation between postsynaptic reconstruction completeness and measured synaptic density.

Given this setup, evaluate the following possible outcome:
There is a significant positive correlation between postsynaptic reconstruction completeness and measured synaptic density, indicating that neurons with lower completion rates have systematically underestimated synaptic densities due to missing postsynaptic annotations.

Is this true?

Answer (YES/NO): YES